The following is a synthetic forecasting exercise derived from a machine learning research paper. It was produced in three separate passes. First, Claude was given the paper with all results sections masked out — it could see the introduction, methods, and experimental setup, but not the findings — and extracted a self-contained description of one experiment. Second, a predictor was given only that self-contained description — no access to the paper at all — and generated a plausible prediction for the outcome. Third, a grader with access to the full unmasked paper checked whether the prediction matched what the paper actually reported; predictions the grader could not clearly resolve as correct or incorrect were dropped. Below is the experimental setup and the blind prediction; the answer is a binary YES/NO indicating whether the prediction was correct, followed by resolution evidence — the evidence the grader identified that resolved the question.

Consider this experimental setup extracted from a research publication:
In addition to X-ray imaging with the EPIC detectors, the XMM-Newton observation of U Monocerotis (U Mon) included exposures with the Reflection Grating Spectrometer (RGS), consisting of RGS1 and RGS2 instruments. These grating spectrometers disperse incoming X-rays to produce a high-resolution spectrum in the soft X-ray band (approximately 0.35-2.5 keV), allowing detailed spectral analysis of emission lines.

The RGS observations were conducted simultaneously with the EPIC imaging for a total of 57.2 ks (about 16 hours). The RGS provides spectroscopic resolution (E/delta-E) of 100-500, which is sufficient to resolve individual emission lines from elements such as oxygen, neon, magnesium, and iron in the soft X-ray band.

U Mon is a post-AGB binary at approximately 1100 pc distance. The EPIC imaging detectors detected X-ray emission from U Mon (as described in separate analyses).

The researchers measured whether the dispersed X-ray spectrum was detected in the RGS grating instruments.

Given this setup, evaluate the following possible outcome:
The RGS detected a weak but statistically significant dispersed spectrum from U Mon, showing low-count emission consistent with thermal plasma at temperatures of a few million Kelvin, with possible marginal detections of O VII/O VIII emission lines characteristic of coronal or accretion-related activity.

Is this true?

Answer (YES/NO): NO